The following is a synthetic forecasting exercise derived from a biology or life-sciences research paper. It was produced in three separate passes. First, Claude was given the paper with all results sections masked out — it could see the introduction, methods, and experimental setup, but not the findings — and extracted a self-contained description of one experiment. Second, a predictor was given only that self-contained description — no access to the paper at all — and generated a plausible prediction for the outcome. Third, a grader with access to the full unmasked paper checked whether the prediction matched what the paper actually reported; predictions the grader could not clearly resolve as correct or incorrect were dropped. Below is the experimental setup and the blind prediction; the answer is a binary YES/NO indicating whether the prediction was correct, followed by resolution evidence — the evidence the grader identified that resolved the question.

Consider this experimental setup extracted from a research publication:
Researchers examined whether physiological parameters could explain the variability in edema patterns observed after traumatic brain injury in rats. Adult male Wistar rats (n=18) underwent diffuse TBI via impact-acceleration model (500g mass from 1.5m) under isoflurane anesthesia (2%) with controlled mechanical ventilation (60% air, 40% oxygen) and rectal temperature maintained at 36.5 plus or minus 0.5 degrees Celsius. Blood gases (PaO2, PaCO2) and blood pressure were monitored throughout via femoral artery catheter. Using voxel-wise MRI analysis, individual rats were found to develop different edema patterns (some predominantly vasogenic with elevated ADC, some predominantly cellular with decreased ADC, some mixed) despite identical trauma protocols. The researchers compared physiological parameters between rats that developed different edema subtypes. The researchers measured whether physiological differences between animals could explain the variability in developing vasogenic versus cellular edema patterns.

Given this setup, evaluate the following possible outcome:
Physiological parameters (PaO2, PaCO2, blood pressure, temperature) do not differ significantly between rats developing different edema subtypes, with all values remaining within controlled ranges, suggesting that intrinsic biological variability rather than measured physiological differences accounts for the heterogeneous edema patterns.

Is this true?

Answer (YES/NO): YES